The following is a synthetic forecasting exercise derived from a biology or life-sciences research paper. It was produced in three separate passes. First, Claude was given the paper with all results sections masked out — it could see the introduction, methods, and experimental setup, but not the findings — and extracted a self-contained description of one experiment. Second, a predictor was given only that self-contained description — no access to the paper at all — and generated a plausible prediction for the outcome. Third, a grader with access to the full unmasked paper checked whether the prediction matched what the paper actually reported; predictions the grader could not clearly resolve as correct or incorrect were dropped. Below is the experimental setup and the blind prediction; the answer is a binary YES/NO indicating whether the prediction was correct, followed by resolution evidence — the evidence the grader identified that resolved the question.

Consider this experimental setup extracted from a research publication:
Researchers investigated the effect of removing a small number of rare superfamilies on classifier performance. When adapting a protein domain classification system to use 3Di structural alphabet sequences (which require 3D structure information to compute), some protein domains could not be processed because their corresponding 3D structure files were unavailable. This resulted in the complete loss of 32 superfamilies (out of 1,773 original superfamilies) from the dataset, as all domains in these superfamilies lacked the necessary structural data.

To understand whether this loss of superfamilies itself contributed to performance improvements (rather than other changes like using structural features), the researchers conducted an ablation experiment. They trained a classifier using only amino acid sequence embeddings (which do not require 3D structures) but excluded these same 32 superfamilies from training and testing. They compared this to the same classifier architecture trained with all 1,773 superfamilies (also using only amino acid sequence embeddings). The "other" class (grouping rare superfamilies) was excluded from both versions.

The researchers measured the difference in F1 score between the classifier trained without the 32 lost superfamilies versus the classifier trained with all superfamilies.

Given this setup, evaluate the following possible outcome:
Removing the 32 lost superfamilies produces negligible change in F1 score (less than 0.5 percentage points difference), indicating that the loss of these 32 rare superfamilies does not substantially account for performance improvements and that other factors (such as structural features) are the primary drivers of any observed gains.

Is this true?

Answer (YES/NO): NO